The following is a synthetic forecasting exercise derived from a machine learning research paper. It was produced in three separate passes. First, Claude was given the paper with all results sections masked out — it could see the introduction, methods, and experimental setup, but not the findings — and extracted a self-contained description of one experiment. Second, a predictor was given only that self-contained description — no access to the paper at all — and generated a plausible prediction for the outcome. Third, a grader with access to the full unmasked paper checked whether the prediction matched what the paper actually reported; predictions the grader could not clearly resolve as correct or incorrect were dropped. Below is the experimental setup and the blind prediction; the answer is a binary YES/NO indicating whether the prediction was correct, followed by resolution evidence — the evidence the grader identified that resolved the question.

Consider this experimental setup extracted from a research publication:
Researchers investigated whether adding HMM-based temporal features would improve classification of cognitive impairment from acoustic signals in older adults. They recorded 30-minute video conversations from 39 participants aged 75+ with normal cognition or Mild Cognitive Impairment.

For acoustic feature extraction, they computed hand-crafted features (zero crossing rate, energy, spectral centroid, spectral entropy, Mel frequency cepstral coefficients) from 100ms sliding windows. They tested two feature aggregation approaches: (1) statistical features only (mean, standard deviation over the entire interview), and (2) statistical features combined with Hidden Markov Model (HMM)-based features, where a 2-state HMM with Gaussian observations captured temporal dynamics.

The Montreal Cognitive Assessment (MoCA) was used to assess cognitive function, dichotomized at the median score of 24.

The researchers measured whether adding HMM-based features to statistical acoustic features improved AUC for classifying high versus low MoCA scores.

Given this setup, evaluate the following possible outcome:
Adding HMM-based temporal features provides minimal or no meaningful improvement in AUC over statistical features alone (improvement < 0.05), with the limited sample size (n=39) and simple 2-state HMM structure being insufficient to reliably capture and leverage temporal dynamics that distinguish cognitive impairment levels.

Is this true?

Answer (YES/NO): NO